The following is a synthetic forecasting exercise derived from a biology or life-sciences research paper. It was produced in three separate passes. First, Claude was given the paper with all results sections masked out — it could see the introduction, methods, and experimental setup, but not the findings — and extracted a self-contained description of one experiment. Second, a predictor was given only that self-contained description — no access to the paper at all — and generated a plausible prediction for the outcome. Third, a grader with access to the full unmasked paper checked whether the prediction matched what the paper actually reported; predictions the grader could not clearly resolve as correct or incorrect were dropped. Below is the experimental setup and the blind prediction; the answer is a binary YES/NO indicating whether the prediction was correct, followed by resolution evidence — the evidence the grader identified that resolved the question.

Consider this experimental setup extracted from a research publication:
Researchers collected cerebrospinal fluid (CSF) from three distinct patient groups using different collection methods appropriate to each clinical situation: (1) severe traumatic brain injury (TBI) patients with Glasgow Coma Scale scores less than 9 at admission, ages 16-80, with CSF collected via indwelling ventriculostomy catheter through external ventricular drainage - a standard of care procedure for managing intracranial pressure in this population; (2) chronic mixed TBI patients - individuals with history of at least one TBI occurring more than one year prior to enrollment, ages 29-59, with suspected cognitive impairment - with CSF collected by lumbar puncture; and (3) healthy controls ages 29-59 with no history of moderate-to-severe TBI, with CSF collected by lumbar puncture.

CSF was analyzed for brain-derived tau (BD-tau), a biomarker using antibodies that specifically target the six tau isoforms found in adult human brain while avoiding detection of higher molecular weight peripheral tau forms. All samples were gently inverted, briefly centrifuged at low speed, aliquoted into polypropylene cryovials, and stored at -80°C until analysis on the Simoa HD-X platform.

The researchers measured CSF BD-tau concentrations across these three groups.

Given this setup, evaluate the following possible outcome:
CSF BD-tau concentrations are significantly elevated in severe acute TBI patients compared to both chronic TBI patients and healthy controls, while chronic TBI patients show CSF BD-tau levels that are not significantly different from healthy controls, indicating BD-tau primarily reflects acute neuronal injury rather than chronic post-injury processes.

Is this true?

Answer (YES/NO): YES